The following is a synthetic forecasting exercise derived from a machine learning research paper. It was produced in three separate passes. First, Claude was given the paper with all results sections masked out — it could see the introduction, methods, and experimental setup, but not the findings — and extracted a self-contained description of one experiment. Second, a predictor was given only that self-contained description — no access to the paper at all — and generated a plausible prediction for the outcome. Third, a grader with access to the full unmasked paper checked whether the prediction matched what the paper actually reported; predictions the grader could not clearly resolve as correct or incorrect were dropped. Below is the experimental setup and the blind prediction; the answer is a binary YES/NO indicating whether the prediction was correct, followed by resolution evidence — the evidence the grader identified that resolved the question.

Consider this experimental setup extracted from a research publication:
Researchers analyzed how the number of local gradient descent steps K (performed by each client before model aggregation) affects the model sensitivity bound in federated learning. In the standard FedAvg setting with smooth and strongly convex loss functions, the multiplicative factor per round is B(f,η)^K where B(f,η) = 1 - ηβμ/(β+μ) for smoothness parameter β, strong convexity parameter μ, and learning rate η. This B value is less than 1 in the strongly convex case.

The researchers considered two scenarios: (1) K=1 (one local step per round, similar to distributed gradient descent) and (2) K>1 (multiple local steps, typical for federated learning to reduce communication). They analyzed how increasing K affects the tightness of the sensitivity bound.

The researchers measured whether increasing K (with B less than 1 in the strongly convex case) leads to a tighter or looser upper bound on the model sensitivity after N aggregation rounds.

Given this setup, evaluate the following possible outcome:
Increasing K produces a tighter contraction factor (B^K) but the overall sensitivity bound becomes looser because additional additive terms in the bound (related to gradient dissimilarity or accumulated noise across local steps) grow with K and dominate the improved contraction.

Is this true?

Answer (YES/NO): NO